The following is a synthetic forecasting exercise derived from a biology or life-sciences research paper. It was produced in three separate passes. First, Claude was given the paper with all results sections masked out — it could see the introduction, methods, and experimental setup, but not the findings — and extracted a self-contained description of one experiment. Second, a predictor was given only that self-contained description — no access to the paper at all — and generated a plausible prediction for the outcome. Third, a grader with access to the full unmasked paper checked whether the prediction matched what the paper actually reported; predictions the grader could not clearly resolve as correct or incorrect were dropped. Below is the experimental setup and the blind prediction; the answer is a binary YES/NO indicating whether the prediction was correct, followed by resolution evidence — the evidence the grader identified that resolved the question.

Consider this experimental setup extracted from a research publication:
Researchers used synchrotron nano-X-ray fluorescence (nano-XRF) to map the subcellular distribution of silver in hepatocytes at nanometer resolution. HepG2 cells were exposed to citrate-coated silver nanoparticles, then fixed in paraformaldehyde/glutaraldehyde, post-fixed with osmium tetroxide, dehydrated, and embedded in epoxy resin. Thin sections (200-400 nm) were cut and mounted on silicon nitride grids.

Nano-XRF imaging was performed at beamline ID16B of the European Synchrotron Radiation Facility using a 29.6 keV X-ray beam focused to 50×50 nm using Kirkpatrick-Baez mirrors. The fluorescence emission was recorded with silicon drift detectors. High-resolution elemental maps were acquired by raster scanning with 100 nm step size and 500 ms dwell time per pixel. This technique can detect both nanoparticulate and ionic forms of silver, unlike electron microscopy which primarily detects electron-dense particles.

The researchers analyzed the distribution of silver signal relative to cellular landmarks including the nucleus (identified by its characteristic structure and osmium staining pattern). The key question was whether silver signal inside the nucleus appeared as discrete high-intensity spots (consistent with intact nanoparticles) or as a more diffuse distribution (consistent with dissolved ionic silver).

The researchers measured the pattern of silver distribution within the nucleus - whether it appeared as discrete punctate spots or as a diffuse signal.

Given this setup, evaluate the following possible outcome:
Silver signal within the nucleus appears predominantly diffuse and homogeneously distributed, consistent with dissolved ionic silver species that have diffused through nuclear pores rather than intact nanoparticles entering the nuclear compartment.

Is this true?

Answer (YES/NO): NO